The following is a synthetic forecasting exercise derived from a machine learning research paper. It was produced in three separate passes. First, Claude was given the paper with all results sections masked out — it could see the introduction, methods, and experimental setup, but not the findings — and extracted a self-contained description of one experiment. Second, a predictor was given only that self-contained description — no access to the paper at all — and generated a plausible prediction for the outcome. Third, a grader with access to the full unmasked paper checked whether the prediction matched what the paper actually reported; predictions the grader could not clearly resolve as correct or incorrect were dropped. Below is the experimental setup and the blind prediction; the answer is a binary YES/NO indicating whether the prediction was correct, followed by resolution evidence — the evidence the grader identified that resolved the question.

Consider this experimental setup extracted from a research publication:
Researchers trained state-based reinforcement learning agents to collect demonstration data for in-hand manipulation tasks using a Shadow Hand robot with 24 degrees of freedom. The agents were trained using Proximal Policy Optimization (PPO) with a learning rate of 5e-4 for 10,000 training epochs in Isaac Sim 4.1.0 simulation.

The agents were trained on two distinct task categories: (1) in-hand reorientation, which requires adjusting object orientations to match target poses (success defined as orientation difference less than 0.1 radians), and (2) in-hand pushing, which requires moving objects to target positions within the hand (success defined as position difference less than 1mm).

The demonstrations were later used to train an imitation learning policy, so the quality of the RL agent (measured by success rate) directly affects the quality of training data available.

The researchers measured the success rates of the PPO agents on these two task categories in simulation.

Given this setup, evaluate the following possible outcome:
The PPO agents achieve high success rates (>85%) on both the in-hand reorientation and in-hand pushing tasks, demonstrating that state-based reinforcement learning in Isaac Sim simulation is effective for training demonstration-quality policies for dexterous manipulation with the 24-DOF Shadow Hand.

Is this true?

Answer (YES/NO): NO